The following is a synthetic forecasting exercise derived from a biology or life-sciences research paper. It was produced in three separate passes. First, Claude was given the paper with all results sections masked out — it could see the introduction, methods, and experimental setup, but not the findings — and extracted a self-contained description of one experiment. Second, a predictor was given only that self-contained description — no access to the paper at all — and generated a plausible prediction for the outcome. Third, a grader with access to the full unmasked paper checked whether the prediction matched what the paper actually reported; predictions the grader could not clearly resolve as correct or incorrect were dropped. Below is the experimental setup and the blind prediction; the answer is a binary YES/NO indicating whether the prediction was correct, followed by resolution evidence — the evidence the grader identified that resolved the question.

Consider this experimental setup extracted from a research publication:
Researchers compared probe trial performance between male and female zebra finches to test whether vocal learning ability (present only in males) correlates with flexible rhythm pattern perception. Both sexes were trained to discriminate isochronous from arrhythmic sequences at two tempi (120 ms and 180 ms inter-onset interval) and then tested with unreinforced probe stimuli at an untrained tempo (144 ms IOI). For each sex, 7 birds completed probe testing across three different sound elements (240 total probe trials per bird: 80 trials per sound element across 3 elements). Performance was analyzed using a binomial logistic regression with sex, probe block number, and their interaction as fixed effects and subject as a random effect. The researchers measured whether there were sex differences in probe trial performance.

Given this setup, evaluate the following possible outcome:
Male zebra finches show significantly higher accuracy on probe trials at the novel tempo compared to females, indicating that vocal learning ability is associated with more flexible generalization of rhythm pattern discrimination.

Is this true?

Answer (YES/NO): YES